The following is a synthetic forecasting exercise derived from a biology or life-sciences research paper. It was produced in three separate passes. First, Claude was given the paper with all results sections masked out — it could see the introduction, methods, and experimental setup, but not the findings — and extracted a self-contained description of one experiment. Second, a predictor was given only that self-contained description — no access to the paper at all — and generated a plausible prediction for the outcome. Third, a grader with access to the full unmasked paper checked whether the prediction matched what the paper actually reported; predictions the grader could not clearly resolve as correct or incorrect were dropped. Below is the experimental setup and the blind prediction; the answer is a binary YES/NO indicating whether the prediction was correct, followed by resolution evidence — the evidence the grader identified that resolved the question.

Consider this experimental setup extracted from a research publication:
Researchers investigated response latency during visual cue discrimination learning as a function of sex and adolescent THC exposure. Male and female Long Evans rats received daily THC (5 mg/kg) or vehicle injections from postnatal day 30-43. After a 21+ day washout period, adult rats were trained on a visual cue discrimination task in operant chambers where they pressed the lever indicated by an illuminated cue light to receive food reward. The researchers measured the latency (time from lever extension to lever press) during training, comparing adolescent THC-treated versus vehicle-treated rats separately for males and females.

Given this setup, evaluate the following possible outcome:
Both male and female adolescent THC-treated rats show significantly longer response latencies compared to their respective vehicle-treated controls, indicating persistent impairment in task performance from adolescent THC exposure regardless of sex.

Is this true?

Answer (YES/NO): NO